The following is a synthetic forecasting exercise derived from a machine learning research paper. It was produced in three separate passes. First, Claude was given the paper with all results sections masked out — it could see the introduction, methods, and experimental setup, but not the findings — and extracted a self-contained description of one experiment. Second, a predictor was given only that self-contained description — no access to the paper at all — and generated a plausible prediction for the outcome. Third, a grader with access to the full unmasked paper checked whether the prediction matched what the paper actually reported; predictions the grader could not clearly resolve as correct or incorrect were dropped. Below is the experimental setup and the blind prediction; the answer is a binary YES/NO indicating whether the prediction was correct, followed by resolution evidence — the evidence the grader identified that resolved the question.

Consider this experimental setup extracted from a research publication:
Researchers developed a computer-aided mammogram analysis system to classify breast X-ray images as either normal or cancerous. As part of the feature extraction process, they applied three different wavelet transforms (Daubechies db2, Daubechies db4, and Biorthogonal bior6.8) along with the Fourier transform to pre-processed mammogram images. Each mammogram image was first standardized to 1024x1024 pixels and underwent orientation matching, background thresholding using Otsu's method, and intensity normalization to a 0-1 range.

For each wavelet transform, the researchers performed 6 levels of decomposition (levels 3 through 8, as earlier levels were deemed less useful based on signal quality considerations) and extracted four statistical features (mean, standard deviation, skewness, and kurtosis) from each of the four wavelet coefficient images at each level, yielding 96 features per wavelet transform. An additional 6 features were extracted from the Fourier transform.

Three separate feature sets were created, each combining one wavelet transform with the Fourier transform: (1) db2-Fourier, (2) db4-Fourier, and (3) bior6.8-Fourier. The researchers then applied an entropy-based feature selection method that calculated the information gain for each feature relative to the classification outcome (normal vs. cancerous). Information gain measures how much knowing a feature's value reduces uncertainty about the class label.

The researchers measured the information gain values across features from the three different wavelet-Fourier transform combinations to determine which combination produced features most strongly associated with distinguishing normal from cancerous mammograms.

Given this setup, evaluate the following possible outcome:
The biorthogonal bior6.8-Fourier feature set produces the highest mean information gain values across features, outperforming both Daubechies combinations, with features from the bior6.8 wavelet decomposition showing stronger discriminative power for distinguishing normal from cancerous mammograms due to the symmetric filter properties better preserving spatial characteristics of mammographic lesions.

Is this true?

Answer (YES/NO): NO